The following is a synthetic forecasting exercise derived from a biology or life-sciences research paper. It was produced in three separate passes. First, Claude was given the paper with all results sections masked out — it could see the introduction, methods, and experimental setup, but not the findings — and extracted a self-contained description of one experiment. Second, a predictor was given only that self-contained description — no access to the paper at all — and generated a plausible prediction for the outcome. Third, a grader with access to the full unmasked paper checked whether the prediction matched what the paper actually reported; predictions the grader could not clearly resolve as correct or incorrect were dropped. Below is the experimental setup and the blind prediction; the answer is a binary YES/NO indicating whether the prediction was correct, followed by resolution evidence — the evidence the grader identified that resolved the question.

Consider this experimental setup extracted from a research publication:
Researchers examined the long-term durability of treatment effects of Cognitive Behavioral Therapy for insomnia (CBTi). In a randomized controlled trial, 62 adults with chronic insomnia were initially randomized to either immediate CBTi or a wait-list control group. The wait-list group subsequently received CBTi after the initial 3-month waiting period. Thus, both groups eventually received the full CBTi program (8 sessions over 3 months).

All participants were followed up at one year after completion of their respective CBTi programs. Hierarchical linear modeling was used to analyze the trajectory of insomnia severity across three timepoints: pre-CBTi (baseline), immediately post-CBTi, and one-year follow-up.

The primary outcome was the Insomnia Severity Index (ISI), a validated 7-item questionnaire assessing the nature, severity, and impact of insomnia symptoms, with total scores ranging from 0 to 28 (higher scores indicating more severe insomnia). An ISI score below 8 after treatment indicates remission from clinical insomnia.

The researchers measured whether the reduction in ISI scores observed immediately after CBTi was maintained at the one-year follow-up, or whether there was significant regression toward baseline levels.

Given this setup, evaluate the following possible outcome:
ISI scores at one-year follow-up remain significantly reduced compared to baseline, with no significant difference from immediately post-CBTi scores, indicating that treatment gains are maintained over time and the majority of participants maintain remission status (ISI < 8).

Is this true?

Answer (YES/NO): NO